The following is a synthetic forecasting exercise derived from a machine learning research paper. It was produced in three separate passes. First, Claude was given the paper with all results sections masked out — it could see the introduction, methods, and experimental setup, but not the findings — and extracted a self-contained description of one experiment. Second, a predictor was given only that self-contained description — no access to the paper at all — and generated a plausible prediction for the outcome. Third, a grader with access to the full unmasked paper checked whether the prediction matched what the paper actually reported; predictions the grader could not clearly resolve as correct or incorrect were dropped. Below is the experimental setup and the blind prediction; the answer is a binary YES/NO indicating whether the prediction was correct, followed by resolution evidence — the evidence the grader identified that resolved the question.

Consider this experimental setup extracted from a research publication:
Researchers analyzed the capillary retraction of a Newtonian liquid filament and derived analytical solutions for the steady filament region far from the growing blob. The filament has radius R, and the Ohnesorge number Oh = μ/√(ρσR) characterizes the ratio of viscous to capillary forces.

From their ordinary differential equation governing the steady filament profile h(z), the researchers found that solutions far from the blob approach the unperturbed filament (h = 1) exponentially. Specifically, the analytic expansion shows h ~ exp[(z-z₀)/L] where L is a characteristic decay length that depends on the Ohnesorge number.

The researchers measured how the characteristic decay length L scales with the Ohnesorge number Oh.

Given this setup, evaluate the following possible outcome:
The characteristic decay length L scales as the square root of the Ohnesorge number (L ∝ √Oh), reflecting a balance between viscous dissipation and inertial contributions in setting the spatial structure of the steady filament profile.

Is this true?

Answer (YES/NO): YES